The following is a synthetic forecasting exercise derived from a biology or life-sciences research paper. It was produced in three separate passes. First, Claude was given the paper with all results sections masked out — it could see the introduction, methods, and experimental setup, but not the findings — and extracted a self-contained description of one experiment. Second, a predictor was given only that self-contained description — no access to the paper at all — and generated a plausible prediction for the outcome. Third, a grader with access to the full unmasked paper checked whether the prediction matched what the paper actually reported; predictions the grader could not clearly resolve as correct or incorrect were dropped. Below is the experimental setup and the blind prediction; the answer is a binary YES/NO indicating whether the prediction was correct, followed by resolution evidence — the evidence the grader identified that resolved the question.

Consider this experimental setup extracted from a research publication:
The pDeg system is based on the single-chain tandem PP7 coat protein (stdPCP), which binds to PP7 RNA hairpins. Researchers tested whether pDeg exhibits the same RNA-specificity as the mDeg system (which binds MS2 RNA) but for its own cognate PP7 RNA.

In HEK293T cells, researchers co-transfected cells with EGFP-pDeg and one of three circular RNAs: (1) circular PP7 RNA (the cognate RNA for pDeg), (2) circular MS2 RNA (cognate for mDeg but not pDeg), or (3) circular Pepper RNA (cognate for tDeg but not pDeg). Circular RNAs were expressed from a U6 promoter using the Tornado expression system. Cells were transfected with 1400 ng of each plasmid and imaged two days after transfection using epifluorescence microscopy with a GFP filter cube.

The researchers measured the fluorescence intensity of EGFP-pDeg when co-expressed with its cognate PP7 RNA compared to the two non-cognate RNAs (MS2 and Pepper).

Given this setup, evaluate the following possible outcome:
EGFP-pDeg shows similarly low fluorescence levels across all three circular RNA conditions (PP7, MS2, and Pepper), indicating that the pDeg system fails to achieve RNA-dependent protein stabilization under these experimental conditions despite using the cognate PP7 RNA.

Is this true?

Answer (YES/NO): NO